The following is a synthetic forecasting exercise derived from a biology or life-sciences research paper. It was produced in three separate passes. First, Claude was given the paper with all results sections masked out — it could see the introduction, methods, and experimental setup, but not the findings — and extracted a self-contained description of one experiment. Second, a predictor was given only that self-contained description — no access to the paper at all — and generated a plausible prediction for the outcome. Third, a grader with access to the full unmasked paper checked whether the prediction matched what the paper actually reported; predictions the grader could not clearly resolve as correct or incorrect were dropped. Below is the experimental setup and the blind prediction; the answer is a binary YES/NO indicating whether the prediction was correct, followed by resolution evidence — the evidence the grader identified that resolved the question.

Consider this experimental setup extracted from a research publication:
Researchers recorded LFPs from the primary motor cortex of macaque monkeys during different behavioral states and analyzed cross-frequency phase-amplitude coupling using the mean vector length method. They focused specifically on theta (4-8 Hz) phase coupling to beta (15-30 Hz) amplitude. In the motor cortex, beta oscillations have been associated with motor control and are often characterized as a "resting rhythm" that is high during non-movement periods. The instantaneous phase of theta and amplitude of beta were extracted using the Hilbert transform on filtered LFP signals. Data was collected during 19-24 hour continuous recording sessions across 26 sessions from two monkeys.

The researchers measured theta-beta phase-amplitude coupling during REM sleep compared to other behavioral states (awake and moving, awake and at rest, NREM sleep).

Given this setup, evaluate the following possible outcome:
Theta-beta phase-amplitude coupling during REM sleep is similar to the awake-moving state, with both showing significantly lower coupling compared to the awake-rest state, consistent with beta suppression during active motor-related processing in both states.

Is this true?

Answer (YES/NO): NO